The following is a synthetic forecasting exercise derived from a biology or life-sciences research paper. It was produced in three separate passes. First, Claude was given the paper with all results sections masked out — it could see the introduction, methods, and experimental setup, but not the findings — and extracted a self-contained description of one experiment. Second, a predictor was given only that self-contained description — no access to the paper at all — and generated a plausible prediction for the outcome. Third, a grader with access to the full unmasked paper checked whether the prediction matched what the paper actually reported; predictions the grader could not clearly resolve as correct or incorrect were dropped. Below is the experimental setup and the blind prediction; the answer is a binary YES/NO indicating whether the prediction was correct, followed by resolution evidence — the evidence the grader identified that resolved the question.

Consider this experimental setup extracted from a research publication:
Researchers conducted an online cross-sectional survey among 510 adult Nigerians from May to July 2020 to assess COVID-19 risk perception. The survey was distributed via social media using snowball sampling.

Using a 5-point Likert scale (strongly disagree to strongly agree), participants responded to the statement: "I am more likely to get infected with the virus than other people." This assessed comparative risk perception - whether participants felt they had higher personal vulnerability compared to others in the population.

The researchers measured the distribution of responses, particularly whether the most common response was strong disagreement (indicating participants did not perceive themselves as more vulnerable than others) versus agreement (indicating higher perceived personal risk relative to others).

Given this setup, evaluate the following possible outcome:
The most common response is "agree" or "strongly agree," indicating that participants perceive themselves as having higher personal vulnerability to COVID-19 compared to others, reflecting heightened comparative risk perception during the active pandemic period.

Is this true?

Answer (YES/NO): NO